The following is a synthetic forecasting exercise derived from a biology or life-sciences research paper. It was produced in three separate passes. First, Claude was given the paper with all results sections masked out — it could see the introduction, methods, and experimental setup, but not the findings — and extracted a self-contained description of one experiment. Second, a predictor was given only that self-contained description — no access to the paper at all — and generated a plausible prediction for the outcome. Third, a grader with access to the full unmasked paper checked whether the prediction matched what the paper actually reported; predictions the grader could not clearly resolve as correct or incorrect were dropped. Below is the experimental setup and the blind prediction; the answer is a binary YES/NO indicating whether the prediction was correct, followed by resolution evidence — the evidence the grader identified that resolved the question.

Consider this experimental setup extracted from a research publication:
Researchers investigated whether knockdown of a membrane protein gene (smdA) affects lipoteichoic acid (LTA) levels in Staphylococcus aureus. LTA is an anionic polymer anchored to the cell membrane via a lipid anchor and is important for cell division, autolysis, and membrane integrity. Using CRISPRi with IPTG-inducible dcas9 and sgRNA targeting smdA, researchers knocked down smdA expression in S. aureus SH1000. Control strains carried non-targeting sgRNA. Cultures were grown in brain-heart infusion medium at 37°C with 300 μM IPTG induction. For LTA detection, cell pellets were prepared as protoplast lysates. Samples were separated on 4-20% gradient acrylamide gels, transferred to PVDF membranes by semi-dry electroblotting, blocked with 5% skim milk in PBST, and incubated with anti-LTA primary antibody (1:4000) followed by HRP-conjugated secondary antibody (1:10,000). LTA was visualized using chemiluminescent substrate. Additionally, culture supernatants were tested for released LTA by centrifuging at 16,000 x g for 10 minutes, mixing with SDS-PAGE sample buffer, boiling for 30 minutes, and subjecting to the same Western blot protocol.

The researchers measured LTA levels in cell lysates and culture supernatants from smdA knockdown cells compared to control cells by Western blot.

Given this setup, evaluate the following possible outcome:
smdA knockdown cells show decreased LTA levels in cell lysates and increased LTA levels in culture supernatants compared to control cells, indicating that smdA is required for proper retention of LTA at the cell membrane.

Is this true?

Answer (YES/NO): NO